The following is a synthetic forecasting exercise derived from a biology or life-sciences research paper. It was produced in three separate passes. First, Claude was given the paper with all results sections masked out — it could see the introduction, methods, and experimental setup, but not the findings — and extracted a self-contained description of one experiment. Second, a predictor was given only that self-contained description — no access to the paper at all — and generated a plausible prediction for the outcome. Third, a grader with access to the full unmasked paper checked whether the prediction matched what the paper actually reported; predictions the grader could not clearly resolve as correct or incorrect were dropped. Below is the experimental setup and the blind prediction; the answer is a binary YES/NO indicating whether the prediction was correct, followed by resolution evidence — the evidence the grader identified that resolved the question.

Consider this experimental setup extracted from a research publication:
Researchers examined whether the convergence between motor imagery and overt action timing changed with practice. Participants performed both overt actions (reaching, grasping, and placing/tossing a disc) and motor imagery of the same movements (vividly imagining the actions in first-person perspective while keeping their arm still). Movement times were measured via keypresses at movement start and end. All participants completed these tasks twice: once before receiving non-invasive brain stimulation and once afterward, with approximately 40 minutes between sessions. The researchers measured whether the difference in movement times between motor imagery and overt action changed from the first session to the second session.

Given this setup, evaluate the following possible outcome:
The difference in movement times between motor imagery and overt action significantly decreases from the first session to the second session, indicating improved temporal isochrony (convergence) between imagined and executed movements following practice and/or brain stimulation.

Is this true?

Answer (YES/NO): YES